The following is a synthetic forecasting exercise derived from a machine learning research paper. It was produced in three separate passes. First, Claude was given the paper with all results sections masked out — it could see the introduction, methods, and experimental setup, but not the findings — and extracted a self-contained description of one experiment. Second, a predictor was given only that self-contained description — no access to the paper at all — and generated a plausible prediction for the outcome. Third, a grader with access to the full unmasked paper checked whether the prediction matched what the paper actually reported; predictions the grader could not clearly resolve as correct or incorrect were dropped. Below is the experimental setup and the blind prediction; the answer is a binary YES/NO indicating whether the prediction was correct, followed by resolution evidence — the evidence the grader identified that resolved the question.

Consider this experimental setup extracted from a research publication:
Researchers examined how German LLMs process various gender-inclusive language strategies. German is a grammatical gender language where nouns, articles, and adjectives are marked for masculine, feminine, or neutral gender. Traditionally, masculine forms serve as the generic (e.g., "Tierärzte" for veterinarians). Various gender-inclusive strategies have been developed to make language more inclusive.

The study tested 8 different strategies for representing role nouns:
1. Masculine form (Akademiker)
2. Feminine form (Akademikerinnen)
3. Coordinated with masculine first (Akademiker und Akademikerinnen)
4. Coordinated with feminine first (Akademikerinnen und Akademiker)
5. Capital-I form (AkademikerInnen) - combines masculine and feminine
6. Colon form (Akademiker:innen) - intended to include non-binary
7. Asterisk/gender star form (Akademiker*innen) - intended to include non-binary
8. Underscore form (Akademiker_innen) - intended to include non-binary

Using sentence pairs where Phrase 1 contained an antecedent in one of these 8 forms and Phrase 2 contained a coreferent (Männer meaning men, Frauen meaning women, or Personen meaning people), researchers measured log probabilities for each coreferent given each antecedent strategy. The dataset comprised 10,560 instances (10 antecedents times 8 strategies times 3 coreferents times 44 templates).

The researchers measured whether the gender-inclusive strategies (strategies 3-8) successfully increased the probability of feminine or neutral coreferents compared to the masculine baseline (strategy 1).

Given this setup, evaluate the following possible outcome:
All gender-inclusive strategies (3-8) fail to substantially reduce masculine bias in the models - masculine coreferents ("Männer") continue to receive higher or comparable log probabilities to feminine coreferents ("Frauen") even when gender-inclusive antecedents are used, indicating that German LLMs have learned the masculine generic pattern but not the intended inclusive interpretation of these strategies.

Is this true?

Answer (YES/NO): YES